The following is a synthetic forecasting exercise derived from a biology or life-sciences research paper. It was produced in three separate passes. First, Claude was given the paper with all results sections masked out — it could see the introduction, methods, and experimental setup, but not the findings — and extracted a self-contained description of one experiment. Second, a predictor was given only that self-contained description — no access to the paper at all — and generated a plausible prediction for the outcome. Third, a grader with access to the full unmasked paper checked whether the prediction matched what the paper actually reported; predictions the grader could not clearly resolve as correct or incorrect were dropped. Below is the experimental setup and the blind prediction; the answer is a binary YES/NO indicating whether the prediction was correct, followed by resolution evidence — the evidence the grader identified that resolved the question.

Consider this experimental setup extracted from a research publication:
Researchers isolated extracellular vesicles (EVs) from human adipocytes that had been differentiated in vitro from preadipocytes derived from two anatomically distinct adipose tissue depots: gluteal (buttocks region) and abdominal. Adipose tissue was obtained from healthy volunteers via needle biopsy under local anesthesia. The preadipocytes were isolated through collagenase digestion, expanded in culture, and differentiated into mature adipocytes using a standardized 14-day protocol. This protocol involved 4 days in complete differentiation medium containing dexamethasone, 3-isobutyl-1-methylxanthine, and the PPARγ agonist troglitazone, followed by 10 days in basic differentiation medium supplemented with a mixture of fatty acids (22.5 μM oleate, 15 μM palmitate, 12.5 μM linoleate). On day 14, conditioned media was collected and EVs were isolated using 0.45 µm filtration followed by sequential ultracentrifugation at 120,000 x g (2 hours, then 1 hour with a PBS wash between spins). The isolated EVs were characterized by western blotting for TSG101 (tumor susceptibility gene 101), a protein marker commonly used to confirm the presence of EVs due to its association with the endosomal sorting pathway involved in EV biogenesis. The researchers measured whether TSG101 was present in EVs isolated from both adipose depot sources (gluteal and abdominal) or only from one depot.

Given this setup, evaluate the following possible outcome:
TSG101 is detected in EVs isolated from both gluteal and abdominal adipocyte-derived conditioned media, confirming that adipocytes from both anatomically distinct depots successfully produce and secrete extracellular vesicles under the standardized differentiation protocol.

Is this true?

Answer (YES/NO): YES